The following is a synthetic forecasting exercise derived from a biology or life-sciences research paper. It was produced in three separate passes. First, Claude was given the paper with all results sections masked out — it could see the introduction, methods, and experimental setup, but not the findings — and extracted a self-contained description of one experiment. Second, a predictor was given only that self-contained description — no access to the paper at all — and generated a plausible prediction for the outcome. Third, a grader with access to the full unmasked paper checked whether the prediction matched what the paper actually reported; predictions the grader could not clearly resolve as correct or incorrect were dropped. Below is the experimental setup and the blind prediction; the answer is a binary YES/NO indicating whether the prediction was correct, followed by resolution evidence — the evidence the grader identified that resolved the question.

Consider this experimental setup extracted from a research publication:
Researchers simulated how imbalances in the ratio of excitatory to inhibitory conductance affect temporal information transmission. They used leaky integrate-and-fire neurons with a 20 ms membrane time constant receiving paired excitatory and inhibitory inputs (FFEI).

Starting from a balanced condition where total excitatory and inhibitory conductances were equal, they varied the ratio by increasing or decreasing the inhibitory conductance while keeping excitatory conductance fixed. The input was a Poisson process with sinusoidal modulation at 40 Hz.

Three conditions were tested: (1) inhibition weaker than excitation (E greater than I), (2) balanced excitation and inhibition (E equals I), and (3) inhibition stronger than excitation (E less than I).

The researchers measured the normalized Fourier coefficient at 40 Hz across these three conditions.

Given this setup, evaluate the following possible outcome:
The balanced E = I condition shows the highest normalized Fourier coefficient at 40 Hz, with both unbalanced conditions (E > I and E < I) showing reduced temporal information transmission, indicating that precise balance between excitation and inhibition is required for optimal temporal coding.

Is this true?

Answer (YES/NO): NO